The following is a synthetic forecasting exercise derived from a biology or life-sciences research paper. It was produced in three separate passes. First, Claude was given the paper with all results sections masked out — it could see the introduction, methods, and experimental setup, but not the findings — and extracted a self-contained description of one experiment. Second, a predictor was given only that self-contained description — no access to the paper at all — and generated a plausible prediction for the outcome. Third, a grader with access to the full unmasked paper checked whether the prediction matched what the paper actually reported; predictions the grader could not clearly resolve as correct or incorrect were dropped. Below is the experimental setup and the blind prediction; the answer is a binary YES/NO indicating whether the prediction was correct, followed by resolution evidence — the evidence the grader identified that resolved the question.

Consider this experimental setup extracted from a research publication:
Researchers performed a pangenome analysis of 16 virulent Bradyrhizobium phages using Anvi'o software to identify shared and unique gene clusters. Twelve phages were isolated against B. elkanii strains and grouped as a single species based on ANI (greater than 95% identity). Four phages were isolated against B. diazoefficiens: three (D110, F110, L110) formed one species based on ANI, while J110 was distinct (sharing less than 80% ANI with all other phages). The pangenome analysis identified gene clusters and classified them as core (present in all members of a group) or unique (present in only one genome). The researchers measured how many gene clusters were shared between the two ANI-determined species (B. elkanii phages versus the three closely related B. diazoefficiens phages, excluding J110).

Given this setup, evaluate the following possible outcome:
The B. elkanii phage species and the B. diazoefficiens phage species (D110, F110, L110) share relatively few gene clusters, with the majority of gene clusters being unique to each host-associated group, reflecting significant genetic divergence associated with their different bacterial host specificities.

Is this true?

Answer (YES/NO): NO